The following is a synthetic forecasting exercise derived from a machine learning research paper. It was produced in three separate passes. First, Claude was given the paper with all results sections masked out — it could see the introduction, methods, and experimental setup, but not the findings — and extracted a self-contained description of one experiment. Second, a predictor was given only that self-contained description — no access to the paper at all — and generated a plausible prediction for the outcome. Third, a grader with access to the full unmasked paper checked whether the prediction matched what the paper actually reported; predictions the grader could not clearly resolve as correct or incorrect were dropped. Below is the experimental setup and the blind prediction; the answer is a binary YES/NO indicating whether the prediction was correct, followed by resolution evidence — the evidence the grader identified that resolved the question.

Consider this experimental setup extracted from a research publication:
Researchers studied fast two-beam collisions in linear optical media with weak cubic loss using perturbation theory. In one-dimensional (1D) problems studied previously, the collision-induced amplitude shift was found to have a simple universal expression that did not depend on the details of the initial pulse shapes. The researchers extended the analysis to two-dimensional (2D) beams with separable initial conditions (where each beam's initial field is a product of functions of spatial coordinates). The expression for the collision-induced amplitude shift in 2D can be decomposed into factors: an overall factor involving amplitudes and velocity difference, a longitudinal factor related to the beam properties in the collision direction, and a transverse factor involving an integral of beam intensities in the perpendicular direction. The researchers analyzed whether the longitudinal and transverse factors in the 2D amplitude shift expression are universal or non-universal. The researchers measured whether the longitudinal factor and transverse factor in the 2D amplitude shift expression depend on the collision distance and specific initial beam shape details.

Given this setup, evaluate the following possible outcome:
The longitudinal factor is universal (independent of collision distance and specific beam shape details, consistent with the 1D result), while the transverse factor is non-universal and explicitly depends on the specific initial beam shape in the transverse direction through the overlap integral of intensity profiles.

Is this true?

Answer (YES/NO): YES